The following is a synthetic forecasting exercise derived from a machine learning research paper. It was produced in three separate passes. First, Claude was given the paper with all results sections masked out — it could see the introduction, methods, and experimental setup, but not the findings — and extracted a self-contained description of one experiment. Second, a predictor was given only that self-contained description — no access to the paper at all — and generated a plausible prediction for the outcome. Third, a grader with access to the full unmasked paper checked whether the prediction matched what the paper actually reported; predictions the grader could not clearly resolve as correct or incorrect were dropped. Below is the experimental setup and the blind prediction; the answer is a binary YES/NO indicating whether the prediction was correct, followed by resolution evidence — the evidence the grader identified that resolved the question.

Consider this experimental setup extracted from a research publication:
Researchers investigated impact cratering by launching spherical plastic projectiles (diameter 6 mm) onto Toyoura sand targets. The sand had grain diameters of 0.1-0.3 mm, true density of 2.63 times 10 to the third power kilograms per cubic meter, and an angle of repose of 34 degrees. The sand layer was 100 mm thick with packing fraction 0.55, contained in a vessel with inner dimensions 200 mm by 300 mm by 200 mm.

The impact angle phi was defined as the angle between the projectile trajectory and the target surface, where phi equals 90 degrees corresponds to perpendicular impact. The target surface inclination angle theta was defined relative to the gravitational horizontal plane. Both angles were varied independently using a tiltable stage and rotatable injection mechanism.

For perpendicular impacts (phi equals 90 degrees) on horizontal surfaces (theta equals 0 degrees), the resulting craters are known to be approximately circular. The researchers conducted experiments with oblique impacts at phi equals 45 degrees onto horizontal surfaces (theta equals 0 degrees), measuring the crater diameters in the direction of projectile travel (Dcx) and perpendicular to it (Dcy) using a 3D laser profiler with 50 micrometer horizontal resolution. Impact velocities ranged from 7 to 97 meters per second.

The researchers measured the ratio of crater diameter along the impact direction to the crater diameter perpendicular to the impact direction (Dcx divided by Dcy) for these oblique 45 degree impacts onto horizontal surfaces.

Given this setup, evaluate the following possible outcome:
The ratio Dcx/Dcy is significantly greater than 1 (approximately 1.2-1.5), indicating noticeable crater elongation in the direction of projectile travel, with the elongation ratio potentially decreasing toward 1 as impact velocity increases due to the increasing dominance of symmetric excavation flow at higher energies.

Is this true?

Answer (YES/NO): NO